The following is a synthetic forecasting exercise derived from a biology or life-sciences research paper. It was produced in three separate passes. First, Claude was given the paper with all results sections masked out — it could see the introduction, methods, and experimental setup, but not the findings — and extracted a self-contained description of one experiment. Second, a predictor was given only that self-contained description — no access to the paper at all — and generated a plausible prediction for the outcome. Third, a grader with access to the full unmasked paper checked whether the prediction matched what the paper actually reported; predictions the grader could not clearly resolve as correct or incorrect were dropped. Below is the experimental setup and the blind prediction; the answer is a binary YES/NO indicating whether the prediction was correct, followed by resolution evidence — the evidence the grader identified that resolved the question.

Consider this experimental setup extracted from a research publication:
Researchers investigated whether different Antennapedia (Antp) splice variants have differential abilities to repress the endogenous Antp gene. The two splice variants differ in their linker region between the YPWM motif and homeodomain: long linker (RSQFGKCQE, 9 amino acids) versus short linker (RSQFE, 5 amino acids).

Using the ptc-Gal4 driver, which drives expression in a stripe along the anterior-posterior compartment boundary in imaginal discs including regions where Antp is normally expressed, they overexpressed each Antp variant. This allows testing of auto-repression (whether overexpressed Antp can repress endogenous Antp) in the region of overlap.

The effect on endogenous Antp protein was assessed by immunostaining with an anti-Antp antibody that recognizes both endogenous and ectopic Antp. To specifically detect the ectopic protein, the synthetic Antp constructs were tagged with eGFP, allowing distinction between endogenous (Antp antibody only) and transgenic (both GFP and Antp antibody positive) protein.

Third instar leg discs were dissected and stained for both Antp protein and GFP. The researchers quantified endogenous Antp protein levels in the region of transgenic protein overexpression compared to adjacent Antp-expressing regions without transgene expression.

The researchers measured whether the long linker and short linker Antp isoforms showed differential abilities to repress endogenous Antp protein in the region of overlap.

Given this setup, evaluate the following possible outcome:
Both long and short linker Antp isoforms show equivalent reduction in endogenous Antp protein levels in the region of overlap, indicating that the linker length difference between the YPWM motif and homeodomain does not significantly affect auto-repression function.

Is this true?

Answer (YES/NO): NO